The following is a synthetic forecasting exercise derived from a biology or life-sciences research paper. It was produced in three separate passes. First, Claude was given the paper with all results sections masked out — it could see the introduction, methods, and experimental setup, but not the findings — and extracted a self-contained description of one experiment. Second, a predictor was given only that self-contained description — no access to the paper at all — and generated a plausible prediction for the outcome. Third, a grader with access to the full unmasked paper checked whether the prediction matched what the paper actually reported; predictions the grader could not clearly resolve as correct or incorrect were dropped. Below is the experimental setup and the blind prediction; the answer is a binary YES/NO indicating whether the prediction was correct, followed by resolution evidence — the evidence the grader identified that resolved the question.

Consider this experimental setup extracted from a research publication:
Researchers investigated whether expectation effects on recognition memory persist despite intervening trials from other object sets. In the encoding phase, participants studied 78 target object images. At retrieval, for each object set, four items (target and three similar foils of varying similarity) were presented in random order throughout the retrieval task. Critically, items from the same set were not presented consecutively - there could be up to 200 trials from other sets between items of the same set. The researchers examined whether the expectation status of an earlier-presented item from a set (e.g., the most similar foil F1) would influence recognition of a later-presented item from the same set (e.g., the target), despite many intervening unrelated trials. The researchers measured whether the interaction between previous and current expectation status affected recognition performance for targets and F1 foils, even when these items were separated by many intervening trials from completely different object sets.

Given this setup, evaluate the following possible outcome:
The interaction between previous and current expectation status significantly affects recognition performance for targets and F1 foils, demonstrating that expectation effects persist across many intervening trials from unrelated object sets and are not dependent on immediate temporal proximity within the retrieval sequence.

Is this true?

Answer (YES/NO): YES